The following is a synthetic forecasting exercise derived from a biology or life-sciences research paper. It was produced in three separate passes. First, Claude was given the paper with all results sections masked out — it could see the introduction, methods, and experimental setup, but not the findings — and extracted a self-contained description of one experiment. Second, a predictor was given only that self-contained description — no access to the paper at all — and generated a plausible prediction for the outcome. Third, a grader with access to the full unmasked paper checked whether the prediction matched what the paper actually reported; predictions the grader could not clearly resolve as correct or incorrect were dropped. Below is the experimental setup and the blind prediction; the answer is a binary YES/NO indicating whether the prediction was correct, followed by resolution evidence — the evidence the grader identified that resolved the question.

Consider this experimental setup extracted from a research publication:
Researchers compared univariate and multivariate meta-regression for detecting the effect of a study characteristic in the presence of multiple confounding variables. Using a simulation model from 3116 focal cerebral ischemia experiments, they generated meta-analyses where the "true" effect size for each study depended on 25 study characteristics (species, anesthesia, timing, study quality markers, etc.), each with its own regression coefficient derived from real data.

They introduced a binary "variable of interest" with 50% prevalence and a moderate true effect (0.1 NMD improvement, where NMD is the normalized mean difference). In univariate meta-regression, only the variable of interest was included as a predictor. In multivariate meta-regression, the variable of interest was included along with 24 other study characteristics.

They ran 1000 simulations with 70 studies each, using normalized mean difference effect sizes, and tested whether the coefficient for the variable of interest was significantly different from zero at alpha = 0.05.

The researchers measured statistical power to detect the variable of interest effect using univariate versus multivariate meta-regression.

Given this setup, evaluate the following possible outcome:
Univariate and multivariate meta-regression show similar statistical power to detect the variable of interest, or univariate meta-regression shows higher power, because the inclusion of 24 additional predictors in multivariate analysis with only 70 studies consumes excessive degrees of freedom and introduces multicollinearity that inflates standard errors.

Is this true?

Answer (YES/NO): NO